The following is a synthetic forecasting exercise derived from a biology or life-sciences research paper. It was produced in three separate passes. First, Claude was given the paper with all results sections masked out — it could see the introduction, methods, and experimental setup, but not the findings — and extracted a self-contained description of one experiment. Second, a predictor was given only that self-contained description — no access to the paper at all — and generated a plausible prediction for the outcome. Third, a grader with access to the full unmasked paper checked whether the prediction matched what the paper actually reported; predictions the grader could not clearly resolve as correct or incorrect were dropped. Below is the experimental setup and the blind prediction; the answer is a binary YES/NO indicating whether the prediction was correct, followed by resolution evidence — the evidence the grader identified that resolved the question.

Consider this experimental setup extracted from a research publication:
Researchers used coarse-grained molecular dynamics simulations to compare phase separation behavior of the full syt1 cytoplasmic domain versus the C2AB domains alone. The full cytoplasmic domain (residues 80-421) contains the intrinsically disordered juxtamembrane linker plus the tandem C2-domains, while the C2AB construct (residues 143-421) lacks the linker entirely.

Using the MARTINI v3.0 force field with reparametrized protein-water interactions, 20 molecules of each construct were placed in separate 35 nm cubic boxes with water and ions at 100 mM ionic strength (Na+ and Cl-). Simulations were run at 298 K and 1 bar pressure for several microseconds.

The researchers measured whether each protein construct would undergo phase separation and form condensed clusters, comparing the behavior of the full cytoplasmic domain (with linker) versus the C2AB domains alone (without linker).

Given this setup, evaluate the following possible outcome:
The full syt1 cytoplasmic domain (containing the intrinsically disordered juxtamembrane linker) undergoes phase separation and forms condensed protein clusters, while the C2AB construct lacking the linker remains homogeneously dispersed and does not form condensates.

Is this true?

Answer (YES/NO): NO